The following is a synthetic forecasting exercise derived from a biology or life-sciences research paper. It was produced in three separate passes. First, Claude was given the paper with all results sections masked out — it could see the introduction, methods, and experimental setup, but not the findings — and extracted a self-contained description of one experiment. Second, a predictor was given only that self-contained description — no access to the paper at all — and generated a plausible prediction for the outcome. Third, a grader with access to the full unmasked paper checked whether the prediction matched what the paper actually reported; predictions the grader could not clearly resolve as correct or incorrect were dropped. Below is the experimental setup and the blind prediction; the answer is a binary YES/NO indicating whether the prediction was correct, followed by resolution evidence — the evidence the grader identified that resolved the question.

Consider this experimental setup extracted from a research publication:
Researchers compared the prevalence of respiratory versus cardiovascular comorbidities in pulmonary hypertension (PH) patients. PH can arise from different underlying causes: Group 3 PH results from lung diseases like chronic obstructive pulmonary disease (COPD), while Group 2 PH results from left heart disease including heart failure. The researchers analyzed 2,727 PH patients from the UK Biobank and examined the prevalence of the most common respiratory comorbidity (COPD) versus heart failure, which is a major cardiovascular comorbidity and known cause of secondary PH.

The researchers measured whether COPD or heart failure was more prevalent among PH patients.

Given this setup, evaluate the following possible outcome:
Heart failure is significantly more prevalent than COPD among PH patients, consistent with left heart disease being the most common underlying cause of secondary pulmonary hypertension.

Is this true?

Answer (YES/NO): NO